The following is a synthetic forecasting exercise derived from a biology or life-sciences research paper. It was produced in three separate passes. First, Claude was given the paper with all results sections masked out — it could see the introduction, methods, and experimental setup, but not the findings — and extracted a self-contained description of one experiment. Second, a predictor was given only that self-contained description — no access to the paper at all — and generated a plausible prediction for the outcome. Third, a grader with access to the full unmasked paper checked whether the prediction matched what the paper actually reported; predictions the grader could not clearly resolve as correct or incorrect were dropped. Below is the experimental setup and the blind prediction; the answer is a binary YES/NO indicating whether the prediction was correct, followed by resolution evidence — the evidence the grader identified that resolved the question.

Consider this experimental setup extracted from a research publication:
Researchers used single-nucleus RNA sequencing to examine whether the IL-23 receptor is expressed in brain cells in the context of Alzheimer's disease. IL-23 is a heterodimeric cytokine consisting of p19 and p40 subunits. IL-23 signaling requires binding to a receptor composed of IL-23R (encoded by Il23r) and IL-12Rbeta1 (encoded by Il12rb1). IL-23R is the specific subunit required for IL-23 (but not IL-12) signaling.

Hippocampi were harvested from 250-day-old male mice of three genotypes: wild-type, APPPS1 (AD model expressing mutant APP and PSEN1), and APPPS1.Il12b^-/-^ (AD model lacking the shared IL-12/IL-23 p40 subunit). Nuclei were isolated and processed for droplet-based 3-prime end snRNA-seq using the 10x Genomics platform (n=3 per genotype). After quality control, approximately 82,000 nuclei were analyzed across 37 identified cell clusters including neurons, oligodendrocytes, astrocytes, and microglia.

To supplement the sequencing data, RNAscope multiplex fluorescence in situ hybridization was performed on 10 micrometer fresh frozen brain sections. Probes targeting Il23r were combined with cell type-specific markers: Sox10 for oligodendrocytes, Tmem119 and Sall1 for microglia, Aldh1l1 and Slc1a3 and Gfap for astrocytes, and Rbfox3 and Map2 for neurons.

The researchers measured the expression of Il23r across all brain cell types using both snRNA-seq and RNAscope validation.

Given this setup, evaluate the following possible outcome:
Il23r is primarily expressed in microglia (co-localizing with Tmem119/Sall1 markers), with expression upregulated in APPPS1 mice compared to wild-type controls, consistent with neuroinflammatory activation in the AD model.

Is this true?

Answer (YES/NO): NO